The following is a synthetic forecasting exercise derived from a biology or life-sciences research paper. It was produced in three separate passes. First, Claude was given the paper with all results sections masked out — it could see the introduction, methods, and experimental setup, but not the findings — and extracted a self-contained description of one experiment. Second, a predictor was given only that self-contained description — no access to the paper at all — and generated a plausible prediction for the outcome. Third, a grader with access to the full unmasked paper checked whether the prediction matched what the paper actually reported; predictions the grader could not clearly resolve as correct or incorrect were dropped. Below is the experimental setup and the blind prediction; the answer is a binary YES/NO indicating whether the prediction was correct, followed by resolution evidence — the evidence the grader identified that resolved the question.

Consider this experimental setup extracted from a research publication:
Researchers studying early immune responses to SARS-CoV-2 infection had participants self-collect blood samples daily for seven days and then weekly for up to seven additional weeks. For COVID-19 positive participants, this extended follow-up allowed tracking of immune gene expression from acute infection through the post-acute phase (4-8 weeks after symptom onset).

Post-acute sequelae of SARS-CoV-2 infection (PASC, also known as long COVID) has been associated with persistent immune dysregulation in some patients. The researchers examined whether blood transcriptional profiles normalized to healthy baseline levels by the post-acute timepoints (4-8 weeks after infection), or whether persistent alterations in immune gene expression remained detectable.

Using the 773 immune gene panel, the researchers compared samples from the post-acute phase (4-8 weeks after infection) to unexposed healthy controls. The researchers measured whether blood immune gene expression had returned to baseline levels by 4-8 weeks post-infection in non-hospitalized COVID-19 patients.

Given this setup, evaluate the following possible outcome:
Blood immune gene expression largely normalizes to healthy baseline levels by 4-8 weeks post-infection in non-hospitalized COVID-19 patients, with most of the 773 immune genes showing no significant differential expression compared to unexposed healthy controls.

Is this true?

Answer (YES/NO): NO